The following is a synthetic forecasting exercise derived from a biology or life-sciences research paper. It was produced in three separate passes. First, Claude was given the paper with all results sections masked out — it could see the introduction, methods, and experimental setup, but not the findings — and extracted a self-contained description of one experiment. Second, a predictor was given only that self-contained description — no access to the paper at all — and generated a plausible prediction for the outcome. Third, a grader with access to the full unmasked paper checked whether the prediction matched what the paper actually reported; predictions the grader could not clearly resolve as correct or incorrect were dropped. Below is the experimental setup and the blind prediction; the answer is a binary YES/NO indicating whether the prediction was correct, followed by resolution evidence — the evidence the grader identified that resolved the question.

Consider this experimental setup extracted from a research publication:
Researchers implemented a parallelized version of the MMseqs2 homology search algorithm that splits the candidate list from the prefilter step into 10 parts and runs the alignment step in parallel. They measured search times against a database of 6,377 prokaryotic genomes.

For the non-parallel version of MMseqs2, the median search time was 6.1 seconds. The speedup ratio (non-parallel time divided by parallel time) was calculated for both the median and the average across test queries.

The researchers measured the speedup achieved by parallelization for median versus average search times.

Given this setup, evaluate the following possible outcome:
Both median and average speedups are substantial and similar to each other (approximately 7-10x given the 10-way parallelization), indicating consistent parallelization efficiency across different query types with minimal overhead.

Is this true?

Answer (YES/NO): NO